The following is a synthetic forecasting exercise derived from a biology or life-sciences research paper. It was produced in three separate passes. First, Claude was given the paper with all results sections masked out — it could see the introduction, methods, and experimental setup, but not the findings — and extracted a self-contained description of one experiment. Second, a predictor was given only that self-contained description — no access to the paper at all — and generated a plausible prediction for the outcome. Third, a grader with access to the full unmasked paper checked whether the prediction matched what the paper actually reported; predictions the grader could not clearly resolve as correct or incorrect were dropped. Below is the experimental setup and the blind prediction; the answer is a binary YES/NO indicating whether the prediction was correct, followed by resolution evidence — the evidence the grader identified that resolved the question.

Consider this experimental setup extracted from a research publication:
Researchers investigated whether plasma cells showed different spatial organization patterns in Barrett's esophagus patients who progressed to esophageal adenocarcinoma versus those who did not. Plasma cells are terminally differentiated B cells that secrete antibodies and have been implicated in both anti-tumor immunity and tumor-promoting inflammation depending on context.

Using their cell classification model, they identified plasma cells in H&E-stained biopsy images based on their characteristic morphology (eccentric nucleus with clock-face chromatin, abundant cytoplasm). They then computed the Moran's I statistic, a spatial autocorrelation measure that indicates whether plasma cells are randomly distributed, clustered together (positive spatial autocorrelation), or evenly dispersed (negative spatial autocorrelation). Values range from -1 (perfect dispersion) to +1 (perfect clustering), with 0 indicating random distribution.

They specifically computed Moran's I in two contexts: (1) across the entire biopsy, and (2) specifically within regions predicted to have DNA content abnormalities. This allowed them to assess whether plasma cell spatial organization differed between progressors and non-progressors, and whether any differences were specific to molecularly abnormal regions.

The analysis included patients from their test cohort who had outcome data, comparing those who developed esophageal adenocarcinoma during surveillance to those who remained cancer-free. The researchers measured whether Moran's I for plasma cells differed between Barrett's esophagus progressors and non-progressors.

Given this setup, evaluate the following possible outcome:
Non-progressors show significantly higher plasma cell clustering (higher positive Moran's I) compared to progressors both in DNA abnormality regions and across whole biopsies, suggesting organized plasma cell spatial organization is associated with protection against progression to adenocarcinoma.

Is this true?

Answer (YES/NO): NO